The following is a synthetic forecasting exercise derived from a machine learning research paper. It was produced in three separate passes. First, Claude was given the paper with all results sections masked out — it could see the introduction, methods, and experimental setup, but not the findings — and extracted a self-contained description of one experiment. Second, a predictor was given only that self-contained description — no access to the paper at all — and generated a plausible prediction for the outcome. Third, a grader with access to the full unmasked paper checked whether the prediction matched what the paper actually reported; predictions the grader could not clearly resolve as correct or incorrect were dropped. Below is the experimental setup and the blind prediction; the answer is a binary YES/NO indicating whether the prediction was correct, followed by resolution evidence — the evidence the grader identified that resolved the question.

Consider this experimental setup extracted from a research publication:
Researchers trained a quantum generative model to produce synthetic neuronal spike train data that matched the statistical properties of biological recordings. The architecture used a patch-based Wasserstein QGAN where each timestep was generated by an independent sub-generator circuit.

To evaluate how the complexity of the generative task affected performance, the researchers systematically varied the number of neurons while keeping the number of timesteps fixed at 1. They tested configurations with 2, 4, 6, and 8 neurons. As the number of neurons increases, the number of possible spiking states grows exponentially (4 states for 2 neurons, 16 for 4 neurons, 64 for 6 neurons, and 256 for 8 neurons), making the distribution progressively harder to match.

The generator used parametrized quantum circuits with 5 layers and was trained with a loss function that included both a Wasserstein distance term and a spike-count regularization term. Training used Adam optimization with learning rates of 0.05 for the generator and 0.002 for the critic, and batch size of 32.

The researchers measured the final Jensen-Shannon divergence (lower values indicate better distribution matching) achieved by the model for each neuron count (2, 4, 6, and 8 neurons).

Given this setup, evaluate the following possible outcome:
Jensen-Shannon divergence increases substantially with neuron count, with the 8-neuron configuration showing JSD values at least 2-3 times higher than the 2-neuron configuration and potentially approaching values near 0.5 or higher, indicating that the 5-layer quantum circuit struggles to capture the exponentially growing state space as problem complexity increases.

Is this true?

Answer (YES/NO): NO